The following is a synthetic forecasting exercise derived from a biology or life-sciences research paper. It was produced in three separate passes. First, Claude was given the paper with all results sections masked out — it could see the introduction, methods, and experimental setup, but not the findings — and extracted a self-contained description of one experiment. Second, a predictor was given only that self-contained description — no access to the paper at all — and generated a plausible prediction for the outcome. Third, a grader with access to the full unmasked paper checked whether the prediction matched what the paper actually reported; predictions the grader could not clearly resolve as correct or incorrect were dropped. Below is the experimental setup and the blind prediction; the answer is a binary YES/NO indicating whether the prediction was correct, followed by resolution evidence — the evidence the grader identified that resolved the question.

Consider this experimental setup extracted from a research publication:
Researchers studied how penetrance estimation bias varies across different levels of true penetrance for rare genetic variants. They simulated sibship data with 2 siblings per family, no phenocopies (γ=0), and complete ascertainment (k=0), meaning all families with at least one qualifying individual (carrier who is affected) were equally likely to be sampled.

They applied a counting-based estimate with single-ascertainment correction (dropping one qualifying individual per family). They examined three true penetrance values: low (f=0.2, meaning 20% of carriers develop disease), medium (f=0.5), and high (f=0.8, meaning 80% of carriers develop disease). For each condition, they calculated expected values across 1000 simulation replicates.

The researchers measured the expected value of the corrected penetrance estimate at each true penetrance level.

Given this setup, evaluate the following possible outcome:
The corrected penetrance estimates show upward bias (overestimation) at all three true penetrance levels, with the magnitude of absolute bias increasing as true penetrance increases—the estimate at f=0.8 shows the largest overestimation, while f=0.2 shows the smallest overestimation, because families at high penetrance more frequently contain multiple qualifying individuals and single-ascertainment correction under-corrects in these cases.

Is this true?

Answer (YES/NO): NO